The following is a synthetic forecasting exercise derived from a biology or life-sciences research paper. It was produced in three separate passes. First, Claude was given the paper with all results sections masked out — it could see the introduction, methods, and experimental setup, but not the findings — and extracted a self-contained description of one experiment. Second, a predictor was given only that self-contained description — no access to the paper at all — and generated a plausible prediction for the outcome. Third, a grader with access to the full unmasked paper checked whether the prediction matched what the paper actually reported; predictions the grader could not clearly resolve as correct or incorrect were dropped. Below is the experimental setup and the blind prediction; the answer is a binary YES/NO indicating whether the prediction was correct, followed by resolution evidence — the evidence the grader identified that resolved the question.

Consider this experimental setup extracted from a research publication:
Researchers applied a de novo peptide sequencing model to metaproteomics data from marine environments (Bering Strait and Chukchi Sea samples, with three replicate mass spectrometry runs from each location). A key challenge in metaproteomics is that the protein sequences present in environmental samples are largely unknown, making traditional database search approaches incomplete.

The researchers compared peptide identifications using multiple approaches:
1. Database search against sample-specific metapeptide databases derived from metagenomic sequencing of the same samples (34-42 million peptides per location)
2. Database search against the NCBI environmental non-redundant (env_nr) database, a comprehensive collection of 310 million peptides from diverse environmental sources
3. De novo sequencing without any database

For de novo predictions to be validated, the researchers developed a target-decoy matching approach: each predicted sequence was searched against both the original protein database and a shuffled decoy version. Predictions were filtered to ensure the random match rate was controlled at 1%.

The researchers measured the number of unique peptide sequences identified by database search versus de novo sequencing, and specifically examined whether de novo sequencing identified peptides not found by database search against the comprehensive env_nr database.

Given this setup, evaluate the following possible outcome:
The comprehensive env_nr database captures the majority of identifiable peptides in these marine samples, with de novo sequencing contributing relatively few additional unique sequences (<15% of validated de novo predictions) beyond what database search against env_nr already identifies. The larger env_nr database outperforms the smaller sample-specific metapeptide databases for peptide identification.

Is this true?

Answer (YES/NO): NO